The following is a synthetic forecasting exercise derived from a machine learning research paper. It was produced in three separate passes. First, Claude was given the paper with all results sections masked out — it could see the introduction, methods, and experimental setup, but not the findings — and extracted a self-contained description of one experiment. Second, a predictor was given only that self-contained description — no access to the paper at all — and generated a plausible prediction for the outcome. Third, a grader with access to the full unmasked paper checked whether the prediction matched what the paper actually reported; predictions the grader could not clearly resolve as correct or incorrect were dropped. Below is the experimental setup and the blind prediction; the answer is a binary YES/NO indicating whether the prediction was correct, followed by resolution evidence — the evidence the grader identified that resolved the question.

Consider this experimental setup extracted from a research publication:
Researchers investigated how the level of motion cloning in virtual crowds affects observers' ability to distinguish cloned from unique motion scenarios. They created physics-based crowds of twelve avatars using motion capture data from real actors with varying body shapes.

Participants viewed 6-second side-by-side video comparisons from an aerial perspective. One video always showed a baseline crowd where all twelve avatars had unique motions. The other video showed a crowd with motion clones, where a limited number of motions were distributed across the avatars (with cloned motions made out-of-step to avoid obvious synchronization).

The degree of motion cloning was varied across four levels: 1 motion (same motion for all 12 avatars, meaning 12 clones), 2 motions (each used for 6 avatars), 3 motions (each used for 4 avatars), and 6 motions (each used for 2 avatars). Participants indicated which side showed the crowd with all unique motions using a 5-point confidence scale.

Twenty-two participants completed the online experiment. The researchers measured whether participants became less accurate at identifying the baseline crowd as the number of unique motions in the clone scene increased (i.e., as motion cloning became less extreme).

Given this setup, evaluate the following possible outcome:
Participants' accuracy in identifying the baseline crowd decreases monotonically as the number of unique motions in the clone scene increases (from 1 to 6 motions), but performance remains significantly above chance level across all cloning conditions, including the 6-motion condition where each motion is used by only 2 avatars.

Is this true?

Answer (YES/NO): NO